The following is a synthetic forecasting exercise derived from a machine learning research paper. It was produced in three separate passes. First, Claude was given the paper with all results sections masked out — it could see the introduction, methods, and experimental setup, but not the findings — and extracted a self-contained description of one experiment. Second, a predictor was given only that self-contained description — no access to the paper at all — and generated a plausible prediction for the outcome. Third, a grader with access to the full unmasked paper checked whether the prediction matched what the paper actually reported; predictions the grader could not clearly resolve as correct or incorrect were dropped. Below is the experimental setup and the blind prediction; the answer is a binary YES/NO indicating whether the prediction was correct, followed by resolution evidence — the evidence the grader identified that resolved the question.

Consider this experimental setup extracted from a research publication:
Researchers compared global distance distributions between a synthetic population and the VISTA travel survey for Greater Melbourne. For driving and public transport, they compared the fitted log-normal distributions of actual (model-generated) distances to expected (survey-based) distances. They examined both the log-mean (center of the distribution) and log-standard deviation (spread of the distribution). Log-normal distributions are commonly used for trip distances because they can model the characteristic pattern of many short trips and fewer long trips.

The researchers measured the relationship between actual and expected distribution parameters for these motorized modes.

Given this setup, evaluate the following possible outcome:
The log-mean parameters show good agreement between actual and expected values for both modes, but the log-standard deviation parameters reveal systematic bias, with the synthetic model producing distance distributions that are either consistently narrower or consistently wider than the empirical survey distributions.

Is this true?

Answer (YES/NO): NO